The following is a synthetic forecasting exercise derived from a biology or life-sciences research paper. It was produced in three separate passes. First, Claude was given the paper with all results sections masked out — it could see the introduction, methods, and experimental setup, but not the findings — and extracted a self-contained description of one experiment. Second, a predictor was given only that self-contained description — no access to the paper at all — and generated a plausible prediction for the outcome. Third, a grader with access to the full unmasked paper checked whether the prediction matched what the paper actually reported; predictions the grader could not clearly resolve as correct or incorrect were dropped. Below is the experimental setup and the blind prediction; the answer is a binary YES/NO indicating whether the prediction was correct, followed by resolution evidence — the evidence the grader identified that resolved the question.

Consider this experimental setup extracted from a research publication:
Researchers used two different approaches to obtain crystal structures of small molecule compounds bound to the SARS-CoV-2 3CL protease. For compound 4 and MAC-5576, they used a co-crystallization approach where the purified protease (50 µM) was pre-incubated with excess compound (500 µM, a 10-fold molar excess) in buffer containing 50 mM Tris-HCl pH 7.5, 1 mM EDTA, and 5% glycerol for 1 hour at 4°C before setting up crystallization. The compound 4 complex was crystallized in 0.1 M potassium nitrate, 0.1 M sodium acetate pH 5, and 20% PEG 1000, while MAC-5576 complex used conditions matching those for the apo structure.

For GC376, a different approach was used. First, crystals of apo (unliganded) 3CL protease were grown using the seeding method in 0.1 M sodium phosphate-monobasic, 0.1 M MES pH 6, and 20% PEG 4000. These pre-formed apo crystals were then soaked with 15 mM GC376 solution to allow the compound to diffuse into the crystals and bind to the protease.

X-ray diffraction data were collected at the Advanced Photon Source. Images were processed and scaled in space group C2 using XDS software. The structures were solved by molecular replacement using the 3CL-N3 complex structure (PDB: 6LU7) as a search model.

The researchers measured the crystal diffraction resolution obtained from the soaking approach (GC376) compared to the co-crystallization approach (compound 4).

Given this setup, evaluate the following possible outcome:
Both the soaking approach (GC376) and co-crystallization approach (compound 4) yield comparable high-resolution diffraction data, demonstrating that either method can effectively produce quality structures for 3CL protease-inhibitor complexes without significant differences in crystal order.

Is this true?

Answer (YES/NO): YES